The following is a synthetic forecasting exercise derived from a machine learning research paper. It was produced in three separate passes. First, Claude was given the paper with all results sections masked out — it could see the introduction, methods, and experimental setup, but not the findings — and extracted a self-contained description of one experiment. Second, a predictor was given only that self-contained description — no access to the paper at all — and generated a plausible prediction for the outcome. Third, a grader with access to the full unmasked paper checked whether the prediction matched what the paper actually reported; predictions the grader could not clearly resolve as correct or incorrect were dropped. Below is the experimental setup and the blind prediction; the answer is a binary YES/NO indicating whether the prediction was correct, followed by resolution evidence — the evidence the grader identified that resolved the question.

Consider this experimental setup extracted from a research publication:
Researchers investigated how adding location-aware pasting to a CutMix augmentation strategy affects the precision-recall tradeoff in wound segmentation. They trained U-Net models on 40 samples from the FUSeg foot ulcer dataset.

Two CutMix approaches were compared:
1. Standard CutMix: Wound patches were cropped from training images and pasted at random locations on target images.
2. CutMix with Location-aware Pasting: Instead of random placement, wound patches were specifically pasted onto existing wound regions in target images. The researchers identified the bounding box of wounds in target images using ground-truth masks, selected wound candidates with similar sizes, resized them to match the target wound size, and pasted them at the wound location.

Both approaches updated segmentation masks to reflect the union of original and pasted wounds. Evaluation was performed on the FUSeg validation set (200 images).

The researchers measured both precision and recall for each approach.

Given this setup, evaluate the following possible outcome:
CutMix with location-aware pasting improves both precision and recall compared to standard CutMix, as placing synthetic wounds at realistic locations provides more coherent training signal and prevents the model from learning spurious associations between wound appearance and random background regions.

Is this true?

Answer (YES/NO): NO